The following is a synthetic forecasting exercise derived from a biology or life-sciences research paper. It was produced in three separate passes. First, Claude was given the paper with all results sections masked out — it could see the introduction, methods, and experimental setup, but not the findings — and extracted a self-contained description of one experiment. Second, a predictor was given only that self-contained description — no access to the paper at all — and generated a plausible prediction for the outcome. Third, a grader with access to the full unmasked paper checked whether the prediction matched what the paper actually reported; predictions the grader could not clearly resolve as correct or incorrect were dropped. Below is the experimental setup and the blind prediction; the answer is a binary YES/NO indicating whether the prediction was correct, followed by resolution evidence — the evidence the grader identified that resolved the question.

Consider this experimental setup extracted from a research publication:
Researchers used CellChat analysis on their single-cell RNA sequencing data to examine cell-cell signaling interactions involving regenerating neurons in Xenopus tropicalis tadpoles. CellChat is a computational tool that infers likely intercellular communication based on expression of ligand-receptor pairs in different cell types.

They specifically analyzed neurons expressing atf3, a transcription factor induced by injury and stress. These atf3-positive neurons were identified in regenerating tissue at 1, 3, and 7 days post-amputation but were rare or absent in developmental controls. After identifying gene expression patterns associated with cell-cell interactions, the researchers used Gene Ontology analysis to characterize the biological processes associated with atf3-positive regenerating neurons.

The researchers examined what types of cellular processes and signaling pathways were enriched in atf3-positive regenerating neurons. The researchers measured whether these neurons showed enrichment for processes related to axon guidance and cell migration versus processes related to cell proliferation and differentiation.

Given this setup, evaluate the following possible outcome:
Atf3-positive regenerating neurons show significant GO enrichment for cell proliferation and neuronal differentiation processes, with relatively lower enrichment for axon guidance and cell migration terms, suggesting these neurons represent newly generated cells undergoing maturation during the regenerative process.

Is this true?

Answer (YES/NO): NO